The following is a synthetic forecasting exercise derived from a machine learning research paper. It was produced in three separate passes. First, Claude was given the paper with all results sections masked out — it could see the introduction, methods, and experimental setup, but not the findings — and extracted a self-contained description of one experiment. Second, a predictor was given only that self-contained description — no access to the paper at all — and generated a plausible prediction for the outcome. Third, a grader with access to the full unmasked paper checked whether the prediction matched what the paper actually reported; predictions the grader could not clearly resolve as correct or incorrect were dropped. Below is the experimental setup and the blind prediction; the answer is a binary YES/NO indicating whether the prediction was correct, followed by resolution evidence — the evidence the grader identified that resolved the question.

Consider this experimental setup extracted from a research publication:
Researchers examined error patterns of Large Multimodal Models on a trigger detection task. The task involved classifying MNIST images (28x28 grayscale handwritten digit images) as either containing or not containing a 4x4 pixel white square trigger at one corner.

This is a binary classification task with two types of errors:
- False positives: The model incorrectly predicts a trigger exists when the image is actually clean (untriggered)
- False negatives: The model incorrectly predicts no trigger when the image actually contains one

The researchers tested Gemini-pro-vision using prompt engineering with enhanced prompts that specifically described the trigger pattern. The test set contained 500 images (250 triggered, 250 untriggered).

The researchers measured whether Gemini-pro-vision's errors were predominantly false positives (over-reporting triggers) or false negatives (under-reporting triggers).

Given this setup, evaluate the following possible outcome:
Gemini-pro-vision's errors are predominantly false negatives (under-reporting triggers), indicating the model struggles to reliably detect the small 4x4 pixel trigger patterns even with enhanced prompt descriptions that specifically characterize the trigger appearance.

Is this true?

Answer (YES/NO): YES